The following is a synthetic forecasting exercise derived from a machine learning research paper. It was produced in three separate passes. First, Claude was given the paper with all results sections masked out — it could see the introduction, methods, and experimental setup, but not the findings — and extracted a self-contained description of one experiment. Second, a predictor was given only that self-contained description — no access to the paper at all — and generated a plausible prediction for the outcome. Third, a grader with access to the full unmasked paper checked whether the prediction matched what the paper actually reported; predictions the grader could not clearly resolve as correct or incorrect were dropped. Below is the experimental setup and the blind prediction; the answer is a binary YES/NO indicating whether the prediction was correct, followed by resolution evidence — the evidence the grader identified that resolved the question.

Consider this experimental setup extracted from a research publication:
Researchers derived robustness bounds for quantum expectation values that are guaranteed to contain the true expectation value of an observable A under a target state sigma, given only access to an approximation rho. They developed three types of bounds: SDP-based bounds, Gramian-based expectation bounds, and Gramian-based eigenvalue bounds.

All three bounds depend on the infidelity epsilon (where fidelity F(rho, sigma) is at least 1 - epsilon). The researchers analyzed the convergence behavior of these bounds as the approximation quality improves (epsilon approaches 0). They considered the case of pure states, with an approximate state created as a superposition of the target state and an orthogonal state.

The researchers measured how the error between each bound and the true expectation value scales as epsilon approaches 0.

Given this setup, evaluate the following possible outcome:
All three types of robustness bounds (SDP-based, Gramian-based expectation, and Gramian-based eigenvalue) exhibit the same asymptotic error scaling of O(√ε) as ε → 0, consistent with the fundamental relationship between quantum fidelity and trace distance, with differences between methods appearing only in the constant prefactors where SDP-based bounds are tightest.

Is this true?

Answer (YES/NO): NO